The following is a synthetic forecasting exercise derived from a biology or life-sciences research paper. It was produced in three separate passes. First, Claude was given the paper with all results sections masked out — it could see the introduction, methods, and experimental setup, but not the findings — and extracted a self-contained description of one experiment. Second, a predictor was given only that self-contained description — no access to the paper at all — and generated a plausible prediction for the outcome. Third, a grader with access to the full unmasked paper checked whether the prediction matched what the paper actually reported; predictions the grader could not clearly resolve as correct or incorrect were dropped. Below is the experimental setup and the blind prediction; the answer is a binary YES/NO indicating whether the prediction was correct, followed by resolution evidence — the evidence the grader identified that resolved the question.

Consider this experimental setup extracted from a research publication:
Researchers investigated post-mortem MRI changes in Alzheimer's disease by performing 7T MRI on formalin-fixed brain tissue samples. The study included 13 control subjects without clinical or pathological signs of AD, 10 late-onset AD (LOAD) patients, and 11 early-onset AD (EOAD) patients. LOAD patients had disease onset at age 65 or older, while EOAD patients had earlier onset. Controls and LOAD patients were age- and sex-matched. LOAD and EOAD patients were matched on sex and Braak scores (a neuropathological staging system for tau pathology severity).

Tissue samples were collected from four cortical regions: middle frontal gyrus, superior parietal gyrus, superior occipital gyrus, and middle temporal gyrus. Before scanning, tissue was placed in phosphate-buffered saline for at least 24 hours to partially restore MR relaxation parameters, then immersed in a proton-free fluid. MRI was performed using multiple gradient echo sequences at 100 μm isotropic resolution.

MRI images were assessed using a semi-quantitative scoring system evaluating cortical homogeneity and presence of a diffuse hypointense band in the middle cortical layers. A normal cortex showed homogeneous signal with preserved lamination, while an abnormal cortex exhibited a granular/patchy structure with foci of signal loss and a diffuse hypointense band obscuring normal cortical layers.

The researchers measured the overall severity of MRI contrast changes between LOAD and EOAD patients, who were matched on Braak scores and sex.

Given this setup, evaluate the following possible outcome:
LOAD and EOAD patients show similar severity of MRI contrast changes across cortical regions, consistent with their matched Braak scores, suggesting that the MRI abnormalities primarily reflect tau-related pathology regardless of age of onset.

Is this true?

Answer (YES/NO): NO